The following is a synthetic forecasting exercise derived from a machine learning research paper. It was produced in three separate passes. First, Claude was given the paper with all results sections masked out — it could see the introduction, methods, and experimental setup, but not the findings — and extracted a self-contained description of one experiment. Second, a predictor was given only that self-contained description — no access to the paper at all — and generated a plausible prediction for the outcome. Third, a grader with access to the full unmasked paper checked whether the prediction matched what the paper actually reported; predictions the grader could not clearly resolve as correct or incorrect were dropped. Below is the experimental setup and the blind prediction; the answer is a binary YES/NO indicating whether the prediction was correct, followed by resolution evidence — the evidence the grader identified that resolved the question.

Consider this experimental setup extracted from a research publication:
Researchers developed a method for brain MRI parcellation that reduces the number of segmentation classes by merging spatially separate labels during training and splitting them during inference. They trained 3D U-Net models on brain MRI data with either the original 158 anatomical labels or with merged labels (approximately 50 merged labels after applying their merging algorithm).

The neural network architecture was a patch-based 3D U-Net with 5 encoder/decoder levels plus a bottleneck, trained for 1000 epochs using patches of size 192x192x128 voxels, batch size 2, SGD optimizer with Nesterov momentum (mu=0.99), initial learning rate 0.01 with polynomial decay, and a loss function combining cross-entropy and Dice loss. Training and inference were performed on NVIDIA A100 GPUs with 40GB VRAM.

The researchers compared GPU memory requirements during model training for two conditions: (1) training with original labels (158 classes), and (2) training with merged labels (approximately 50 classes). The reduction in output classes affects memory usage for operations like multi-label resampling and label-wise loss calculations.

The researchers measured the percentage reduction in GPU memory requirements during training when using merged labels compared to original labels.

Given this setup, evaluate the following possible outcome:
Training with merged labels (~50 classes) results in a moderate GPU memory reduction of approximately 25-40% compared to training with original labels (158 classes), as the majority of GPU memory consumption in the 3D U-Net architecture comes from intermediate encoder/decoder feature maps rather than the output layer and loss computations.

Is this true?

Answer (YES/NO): NO